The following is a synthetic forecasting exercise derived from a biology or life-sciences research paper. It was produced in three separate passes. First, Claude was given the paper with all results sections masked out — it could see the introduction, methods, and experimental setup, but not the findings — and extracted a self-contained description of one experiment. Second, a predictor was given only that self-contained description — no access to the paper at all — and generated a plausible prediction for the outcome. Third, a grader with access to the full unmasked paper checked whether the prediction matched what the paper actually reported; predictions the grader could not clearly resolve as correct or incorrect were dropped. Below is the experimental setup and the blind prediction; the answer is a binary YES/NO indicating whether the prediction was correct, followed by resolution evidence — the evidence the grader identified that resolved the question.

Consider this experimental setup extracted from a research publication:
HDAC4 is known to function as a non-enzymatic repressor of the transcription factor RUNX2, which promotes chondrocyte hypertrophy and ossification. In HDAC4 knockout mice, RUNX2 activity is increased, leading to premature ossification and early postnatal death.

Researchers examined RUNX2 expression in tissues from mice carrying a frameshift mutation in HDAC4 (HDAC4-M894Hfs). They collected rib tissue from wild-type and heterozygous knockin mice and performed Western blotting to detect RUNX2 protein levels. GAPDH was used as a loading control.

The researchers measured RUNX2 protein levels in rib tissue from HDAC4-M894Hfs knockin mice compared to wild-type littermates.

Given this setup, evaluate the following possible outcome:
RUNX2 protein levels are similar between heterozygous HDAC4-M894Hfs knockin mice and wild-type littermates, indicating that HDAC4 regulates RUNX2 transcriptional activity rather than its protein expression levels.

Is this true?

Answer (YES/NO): NO